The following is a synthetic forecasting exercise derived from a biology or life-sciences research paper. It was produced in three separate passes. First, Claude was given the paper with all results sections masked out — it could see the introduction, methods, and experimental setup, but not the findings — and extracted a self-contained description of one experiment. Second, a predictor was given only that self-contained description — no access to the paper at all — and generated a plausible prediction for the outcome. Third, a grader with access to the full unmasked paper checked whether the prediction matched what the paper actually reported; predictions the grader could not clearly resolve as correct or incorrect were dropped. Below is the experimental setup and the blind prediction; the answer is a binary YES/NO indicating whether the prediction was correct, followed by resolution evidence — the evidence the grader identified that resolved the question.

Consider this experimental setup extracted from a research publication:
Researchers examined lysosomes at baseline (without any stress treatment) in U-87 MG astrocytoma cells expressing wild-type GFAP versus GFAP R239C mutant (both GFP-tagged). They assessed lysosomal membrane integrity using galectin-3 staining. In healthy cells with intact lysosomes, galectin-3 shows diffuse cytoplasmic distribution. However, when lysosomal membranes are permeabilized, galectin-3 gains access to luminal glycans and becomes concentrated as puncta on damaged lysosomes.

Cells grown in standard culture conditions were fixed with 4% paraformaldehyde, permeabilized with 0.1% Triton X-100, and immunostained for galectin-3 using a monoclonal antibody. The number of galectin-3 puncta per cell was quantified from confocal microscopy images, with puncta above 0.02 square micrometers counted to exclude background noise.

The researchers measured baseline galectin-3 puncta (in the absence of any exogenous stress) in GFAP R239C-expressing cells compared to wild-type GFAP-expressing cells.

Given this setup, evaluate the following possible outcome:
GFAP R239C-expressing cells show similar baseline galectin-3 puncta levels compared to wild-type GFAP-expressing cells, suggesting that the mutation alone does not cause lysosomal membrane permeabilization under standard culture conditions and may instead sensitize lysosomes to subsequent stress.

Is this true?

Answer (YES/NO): NO